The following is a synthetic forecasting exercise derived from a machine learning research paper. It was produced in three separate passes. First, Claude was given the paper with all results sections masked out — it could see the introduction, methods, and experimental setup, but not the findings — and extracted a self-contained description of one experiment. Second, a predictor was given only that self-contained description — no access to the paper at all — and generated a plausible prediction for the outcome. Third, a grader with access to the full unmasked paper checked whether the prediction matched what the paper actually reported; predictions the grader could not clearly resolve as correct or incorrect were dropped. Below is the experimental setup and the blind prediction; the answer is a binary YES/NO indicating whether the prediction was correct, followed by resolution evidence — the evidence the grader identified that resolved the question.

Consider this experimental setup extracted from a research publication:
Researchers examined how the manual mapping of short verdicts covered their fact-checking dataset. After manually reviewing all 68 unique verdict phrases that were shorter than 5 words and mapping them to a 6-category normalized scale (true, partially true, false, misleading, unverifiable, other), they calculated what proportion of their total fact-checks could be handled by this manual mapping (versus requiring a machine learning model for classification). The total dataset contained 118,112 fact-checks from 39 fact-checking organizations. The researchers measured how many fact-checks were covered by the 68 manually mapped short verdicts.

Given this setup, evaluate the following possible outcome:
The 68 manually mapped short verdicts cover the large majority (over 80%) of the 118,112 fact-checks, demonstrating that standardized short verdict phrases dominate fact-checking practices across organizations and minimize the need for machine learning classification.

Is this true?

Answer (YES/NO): NO